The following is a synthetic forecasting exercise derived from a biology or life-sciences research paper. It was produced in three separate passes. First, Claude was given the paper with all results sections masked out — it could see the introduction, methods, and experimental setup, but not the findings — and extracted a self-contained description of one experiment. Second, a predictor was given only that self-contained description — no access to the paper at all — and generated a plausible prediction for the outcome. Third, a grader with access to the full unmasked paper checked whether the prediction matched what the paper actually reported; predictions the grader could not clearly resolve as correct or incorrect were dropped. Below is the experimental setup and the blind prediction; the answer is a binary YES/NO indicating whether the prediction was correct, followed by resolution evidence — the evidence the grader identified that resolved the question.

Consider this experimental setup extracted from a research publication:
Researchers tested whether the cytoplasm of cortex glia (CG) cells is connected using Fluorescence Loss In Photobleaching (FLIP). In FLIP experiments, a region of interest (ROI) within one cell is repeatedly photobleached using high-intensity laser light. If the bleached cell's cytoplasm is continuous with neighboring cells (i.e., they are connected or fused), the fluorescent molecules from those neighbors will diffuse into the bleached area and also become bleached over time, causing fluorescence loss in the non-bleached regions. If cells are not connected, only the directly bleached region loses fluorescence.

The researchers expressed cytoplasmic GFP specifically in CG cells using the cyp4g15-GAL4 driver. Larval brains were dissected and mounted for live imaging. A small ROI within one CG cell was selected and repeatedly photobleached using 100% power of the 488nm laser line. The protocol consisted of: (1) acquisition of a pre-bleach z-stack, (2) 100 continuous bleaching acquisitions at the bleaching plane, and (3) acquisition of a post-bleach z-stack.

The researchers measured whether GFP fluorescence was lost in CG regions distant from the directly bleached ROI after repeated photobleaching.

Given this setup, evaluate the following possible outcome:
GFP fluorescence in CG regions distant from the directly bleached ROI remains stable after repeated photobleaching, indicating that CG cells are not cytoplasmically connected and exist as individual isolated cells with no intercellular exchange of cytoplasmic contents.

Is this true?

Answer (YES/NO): NO